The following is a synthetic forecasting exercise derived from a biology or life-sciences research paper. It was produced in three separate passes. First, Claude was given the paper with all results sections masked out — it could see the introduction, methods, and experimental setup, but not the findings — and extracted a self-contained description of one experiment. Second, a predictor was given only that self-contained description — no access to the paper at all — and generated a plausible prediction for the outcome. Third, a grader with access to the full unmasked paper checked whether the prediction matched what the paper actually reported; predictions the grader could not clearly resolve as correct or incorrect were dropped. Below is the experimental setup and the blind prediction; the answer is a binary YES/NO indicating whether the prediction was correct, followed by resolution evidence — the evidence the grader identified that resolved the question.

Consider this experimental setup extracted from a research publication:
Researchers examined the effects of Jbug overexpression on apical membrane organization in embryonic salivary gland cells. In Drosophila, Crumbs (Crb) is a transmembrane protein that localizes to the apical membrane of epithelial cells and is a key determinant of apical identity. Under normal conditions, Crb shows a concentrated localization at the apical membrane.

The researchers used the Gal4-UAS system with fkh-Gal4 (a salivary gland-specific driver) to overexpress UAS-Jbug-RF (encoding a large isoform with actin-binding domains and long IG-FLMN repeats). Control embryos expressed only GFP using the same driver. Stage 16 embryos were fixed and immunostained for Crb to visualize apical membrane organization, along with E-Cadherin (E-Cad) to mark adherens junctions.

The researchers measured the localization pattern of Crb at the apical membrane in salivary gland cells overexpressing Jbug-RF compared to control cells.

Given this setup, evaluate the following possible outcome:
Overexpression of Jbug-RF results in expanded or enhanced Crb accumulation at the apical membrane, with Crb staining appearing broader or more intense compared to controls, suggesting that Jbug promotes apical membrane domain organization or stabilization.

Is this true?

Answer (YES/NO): NO